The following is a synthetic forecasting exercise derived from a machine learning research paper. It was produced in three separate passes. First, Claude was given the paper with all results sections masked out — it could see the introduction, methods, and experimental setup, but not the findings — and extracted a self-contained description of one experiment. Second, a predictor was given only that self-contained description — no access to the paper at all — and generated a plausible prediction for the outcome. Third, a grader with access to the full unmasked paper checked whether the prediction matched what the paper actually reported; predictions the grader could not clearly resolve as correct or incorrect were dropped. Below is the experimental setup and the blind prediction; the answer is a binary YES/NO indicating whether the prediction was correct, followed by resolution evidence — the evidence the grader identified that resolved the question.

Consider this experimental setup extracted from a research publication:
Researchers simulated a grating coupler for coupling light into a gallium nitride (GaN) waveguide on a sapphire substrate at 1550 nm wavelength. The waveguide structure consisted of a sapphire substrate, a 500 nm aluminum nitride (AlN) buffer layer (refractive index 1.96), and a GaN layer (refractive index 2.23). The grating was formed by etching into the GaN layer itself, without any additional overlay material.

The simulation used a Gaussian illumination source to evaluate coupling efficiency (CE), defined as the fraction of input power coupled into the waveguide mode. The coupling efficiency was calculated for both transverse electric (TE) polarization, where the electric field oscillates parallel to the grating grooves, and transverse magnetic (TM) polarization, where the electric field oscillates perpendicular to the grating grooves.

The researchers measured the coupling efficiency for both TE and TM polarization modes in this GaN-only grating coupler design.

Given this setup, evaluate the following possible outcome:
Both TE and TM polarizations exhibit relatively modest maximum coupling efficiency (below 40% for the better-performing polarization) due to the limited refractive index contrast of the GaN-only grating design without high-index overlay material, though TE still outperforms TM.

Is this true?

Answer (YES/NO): NO